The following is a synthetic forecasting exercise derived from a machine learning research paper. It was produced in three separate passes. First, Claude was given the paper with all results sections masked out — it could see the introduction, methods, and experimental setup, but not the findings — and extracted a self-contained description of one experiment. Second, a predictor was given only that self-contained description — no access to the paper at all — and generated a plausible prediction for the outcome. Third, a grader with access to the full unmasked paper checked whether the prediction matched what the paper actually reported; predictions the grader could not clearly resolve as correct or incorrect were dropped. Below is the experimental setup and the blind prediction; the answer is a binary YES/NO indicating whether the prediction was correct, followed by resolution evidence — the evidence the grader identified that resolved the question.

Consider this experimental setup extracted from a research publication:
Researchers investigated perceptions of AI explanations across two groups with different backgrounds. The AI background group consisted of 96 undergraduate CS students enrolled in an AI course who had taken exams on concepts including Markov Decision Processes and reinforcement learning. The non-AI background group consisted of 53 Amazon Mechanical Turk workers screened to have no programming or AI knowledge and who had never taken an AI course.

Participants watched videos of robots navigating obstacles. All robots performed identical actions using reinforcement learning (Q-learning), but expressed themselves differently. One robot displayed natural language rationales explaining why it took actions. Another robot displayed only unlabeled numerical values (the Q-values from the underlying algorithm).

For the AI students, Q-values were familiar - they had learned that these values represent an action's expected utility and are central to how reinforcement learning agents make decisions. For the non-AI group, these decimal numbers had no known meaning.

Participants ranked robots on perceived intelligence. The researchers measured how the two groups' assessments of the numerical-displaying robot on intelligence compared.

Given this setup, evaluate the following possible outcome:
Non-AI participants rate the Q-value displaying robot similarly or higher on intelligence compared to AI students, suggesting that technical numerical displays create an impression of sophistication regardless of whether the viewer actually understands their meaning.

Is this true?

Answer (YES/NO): YES